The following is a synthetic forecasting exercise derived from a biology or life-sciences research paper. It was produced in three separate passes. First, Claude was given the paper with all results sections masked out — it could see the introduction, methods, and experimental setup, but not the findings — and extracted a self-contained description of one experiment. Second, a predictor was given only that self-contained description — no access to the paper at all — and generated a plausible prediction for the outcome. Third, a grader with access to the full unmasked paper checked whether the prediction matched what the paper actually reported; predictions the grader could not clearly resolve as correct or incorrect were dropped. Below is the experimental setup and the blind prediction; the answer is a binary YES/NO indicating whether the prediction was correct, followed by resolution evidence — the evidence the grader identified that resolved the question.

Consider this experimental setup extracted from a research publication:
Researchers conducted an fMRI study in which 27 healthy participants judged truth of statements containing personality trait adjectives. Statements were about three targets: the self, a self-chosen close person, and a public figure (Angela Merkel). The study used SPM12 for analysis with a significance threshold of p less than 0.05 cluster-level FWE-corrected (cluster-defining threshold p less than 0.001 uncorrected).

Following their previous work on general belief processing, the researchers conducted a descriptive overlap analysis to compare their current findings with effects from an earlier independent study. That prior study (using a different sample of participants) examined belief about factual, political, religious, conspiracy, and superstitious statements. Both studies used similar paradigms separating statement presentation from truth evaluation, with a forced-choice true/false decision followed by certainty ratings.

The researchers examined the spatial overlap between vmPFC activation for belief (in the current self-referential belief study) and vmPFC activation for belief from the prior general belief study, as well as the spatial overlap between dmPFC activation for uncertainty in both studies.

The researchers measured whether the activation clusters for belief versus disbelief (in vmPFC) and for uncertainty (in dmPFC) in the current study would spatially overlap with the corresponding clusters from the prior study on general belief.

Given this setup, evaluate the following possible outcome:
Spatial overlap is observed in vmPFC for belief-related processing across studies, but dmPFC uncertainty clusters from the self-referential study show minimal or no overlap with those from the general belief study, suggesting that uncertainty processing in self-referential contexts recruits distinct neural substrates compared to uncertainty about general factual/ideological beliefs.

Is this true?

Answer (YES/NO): NO